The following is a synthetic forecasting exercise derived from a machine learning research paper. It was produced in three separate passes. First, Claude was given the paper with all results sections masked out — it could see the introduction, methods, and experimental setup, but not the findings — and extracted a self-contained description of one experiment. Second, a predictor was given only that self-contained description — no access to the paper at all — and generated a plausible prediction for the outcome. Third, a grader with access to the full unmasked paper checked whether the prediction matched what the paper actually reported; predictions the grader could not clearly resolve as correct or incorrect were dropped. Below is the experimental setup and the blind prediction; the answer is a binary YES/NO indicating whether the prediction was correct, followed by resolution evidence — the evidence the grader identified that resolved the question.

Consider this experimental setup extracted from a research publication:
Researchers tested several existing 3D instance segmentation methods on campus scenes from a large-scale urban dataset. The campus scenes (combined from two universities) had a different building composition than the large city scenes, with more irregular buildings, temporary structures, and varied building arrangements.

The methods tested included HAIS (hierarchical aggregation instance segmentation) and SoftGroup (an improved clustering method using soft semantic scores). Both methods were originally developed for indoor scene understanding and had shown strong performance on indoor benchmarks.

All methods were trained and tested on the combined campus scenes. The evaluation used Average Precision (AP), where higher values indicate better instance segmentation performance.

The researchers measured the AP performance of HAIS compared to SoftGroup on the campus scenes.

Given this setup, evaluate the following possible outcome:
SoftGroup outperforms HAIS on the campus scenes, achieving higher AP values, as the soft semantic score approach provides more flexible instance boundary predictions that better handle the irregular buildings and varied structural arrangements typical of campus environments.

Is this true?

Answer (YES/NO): YES